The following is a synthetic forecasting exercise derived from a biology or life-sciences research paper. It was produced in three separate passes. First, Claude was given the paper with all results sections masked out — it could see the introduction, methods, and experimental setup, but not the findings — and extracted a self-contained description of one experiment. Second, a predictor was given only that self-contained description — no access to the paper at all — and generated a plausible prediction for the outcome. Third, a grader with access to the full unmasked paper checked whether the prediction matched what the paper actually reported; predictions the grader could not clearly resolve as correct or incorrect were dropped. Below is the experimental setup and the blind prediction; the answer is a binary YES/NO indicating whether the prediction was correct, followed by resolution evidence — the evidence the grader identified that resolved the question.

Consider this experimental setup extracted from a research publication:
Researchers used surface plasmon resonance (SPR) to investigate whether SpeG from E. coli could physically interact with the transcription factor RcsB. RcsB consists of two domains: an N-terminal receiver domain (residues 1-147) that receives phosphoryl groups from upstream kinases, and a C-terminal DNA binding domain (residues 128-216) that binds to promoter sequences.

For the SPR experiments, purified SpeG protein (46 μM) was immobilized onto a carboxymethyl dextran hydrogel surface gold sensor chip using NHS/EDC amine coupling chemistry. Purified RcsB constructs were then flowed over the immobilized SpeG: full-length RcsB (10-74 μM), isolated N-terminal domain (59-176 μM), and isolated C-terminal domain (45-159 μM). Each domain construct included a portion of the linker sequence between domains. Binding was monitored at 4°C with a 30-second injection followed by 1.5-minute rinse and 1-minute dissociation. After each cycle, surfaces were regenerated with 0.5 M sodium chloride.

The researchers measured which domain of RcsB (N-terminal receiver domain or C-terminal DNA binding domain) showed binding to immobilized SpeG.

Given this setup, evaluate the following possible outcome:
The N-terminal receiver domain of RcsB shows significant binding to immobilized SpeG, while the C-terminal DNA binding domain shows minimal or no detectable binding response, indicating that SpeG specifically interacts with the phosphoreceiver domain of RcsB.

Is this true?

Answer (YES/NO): NO